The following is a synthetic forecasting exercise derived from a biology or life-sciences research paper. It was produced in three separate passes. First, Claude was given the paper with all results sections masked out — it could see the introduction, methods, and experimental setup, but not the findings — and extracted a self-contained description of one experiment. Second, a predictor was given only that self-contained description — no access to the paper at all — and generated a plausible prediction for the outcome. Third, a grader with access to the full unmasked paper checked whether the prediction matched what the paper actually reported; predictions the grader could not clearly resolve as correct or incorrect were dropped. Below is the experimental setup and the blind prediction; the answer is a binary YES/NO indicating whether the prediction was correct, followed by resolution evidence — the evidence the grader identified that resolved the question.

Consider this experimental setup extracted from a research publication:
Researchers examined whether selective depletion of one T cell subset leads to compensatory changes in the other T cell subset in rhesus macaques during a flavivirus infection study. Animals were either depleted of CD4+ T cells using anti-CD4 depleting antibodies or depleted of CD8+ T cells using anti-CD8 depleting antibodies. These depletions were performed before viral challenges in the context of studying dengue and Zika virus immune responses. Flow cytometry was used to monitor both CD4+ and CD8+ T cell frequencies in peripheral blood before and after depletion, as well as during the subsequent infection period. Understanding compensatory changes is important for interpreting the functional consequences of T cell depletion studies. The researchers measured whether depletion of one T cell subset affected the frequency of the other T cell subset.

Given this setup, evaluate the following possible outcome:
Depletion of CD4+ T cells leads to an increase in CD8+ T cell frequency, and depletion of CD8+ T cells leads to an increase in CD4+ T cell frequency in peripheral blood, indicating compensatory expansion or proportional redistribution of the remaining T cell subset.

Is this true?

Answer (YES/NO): YES